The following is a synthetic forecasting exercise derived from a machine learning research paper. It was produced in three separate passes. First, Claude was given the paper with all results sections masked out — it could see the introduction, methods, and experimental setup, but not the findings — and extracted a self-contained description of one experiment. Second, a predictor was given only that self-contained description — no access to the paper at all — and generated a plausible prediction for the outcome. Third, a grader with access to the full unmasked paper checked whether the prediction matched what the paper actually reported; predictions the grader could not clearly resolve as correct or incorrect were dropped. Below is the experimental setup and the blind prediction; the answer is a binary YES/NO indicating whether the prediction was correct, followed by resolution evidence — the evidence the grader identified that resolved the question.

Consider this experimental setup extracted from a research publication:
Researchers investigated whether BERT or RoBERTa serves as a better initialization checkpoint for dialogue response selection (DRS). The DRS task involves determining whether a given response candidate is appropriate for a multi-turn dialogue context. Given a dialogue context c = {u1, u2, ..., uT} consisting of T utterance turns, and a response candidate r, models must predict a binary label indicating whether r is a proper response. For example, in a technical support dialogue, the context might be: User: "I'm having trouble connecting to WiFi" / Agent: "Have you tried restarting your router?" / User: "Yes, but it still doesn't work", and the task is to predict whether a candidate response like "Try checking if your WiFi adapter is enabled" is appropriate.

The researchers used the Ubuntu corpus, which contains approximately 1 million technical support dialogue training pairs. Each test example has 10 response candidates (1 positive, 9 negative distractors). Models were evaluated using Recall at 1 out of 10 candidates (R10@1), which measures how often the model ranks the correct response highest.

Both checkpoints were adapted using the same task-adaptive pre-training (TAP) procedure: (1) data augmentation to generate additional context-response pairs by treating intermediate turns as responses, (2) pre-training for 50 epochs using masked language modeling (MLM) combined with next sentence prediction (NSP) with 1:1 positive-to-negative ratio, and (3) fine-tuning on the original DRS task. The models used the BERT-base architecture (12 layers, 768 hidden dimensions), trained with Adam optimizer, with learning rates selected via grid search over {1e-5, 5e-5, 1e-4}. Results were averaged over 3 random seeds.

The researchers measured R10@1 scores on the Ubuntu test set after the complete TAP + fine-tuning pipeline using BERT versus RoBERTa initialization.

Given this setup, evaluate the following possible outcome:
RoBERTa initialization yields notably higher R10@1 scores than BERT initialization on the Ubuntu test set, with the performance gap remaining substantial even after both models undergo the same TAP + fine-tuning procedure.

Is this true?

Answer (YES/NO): NO